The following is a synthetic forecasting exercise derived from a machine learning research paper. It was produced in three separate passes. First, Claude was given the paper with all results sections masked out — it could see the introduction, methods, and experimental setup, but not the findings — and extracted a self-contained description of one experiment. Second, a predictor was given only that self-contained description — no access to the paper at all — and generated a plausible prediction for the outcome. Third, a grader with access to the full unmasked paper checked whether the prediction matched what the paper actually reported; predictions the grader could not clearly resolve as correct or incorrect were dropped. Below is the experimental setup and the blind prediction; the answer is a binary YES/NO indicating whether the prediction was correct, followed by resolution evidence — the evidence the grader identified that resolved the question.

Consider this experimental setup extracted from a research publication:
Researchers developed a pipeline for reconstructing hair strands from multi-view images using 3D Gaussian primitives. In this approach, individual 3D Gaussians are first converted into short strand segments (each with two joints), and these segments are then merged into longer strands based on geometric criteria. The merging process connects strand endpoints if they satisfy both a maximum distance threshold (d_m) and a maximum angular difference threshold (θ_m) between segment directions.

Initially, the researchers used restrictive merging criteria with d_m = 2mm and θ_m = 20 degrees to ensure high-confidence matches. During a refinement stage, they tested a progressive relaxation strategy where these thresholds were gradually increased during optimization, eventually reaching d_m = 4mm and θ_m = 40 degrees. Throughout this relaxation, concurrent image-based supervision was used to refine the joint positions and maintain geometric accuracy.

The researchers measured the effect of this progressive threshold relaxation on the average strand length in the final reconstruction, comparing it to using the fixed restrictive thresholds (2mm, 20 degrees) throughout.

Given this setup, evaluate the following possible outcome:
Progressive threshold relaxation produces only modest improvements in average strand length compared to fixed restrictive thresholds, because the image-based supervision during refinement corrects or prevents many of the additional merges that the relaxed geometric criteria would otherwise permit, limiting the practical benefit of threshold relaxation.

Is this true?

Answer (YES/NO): NO